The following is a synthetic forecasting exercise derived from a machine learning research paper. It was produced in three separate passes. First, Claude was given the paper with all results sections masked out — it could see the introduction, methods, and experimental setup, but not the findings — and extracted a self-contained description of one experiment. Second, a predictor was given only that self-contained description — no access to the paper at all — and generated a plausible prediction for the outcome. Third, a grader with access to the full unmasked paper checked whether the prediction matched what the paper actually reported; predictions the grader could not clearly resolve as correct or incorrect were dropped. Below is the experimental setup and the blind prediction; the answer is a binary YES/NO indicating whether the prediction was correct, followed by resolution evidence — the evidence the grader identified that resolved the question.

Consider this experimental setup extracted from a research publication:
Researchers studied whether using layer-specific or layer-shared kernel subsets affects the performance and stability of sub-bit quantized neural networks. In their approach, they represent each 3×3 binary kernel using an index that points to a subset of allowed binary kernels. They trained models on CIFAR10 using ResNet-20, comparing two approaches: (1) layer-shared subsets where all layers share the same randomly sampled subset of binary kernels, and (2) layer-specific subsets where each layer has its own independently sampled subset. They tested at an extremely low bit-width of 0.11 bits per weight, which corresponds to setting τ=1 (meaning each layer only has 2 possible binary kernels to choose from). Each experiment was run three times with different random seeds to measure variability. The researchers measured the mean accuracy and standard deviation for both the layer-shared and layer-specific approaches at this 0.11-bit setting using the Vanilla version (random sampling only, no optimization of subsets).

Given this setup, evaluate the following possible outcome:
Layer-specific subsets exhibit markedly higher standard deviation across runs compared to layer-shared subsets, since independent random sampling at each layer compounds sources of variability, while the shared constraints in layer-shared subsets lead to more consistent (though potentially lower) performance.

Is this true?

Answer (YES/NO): NO